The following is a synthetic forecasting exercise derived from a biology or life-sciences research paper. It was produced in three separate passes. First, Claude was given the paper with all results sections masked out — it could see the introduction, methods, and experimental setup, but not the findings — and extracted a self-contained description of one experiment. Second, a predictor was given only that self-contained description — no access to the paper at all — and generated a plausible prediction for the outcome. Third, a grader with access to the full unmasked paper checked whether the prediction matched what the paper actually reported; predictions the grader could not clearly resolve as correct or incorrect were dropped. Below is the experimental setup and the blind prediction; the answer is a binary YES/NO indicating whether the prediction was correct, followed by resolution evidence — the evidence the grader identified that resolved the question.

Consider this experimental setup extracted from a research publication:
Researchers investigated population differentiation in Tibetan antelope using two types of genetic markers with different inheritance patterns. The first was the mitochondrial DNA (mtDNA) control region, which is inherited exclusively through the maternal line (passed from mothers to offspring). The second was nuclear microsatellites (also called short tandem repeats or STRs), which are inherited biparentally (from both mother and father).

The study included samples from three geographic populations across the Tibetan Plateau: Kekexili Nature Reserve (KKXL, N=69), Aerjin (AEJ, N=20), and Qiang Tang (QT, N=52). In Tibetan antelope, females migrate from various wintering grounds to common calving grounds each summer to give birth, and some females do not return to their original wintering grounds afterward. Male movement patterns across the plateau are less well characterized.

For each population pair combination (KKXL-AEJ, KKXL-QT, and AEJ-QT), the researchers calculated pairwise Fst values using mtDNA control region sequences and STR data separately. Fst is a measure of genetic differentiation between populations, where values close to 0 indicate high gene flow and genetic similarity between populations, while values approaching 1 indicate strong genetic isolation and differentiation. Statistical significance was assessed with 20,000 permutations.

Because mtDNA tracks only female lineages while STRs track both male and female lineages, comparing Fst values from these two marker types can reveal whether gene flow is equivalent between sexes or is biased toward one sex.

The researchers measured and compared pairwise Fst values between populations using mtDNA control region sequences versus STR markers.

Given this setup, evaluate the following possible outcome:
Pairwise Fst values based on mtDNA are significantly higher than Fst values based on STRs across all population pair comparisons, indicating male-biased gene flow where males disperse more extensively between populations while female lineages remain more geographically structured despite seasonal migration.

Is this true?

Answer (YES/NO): YES